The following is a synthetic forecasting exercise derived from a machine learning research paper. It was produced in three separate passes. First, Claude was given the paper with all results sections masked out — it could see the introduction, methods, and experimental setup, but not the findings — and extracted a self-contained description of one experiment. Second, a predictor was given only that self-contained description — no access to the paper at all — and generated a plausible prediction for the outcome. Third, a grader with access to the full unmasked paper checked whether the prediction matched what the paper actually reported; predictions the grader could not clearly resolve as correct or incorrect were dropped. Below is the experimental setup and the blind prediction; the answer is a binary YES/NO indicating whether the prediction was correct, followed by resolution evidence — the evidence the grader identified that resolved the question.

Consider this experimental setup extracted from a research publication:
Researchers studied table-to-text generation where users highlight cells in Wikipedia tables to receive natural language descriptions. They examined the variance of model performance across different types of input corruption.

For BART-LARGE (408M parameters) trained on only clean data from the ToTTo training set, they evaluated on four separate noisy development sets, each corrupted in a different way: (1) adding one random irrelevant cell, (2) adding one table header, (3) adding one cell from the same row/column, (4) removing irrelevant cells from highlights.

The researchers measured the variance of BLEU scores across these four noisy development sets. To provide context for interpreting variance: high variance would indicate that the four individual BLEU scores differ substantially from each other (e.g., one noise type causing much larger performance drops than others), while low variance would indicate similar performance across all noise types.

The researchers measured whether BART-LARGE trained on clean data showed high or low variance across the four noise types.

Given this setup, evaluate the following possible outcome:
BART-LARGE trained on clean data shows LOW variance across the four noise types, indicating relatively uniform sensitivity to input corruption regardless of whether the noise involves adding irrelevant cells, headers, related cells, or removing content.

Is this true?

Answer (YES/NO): NO